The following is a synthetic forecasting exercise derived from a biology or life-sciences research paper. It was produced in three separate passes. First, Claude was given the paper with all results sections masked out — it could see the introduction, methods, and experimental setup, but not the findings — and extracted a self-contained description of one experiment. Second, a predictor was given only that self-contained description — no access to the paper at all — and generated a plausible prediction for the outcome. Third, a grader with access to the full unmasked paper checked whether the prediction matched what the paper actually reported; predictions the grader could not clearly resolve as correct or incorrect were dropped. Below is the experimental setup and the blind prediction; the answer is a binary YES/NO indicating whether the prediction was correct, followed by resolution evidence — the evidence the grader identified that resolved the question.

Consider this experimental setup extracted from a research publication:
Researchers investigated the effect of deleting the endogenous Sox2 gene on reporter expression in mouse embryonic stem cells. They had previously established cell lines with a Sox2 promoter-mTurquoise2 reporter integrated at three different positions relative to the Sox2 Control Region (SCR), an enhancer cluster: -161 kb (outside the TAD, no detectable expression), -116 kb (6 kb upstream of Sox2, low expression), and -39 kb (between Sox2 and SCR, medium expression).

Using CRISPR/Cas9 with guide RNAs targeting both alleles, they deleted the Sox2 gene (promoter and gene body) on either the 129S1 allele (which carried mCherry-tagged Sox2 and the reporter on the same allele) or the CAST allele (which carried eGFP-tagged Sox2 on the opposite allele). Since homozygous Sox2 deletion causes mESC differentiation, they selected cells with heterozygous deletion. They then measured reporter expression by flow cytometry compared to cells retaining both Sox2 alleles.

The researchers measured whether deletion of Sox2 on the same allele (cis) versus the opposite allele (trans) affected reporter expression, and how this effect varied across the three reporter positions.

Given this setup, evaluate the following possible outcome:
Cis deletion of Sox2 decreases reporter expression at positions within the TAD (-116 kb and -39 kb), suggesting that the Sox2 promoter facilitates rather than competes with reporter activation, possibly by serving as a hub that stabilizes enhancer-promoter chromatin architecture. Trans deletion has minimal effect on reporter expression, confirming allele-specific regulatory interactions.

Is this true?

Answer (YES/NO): NO